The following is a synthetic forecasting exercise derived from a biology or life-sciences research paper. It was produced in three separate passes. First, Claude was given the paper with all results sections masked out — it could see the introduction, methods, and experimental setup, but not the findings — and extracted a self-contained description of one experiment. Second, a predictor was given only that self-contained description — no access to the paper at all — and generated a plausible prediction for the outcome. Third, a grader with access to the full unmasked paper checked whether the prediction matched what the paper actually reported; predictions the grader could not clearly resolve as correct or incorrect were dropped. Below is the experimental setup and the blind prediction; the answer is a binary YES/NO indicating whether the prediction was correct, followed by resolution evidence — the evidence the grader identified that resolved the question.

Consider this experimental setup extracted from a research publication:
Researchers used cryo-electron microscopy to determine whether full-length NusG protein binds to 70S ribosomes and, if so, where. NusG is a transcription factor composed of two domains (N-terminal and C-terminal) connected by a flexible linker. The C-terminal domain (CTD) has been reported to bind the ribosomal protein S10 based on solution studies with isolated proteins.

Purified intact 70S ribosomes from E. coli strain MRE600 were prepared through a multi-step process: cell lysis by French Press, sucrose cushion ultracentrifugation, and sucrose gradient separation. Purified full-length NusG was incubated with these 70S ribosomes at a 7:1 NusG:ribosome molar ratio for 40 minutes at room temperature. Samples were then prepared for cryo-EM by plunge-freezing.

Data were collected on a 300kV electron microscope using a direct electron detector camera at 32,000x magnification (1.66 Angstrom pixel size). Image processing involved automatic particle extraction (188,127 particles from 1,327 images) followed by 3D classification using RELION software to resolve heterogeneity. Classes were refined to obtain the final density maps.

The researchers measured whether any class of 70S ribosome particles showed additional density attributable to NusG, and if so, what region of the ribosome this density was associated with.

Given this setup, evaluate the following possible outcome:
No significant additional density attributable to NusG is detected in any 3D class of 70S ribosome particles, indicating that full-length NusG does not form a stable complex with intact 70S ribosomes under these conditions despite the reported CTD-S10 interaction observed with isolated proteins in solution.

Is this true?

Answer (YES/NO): NO